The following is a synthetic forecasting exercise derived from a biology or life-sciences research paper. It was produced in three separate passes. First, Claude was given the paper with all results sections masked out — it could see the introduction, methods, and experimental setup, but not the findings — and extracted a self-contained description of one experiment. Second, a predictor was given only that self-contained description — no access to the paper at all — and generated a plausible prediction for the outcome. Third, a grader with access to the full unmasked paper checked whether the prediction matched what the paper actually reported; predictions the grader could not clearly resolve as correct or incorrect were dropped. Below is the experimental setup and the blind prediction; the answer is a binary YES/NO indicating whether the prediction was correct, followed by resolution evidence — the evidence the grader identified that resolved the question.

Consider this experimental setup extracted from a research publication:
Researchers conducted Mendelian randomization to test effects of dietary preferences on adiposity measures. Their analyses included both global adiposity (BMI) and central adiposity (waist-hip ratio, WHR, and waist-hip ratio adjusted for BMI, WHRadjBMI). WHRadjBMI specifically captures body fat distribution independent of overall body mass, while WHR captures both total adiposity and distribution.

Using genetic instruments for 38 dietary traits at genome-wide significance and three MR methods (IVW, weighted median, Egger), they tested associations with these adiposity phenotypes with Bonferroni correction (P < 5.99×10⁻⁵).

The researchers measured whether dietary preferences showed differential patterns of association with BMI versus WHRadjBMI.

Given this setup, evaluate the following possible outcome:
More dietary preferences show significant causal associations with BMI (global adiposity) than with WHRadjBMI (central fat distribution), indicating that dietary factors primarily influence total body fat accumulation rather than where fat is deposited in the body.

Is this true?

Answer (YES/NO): YES